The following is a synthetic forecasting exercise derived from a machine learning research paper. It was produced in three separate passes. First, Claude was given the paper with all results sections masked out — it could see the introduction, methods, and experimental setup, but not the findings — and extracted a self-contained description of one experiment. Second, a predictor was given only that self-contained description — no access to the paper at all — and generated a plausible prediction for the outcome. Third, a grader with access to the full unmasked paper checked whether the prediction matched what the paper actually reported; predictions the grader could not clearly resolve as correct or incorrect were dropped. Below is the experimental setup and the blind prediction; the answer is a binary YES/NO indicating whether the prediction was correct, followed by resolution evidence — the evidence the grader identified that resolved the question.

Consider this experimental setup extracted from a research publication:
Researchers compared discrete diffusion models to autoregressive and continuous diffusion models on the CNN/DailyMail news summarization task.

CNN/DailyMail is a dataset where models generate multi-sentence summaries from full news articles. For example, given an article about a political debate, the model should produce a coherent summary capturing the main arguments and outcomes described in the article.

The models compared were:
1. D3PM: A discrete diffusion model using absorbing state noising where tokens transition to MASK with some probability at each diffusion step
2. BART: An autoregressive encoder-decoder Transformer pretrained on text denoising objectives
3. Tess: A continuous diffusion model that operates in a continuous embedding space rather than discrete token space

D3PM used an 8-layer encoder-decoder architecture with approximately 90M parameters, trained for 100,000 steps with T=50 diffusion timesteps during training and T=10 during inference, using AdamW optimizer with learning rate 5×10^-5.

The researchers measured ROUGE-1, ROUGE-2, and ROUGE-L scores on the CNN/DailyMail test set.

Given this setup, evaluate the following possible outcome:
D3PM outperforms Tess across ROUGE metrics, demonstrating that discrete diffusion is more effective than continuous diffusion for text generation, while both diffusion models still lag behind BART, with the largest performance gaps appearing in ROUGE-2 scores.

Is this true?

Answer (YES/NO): NO